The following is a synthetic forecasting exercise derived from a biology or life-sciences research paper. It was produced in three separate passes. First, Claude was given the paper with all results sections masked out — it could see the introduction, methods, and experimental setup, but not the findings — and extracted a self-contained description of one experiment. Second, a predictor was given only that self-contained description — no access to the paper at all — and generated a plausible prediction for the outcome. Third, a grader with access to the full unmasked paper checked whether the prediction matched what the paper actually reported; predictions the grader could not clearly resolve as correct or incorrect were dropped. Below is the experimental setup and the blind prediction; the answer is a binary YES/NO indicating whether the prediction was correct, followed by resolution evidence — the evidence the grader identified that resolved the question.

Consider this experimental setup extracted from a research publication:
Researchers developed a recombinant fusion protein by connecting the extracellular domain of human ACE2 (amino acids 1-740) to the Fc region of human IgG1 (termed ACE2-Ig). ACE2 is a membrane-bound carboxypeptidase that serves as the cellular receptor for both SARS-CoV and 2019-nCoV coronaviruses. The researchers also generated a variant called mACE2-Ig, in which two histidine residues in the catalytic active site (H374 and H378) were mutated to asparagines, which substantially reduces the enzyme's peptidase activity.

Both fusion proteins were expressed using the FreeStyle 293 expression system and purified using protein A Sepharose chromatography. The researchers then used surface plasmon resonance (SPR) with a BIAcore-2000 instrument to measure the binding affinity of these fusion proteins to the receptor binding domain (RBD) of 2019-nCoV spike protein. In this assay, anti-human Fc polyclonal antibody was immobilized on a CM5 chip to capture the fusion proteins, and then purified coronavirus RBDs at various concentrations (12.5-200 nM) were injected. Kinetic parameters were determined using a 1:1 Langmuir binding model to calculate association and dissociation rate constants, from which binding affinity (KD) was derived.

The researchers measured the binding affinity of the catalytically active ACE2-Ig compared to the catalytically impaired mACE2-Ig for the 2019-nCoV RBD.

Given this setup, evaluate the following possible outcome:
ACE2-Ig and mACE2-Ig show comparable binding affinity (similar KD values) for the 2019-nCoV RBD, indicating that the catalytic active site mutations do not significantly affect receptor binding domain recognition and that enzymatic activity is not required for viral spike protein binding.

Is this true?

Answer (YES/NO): YES